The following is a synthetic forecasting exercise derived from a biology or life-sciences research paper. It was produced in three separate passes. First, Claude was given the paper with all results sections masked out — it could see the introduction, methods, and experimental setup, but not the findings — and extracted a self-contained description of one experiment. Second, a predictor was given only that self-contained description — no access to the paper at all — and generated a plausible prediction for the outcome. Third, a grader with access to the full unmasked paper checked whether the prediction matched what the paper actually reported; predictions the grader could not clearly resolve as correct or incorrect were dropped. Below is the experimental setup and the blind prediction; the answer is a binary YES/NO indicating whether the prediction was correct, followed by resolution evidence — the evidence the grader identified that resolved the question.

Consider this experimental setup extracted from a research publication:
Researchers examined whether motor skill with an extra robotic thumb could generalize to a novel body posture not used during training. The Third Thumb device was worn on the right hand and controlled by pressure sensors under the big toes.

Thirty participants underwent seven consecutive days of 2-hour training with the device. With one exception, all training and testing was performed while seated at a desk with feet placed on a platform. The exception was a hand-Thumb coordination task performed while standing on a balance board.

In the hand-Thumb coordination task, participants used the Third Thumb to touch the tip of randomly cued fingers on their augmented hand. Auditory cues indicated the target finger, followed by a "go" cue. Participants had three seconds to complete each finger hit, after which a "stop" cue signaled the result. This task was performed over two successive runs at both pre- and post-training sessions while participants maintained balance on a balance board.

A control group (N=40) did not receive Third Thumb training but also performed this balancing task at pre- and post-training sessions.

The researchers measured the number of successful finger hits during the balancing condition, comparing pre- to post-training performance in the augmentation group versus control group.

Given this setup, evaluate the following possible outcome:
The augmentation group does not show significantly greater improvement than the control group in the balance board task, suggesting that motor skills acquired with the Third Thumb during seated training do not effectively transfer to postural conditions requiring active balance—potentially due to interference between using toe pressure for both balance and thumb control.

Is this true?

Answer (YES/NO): NO